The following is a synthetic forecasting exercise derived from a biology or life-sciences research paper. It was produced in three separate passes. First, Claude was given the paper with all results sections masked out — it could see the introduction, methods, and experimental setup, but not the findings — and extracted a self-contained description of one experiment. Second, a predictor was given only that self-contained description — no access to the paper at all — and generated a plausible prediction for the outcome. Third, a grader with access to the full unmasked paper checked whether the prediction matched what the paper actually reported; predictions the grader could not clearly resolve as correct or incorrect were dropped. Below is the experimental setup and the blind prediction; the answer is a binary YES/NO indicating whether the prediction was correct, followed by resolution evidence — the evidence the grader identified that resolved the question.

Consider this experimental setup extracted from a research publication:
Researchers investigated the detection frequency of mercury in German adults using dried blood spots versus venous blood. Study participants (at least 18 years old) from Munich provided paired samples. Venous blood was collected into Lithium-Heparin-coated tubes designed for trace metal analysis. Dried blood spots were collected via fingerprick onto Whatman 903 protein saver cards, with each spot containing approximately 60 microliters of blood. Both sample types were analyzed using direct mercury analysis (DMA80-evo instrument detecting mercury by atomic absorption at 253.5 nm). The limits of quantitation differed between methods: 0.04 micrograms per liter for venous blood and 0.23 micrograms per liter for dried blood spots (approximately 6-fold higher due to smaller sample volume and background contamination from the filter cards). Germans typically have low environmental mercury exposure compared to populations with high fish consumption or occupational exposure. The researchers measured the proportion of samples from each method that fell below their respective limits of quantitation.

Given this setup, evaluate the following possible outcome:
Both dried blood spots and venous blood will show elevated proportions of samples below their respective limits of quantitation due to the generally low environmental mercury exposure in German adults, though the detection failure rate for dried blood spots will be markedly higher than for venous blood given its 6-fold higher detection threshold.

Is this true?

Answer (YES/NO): NO